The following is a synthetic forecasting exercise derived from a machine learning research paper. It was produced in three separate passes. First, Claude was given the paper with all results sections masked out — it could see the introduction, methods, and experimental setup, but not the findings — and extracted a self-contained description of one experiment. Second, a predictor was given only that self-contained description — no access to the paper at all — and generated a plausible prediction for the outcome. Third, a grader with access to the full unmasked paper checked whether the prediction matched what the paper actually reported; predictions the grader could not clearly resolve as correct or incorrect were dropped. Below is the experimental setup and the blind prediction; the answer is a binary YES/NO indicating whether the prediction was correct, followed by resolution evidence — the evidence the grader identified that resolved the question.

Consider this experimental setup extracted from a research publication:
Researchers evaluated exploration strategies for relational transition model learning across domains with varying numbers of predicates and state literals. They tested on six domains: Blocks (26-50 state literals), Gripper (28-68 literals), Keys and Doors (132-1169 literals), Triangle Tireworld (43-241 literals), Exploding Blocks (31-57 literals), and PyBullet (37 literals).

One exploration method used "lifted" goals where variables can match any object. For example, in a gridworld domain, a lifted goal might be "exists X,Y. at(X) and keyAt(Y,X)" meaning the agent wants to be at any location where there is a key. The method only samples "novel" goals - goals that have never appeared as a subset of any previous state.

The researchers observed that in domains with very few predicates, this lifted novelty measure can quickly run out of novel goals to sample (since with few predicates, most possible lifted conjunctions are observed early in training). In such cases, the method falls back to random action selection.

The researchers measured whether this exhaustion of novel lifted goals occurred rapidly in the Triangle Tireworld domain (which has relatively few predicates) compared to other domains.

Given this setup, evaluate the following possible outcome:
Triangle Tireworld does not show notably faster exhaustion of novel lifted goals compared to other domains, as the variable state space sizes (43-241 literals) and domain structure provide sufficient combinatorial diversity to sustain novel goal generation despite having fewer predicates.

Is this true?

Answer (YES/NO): NO